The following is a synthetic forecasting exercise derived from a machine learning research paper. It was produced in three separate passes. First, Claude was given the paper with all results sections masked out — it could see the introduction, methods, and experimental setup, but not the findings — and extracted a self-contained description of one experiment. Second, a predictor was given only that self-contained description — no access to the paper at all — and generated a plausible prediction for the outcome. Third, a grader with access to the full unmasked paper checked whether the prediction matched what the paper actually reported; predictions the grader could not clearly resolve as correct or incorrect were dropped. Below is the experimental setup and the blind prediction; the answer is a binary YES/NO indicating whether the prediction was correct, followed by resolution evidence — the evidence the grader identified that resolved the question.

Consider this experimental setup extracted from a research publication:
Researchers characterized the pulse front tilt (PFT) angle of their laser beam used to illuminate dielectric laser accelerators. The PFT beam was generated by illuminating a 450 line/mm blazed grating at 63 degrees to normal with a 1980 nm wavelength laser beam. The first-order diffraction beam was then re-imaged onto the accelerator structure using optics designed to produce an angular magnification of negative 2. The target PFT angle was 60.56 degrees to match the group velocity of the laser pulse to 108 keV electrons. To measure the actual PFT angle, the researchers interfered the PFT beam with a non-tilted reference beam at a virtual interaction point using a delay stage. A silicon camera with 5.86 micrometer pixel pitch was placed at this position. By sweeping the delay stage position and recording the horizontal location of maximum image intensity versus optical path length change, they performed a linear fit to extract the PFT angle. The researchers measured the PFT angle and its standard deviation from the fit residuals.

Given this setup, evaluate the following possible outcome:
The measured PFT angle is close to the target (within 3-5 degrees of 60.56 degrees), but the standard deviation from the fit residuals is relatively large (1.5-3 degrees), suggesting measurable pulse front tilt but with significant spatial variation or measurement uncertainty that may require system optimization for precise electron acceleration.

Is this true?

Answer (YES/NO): NO